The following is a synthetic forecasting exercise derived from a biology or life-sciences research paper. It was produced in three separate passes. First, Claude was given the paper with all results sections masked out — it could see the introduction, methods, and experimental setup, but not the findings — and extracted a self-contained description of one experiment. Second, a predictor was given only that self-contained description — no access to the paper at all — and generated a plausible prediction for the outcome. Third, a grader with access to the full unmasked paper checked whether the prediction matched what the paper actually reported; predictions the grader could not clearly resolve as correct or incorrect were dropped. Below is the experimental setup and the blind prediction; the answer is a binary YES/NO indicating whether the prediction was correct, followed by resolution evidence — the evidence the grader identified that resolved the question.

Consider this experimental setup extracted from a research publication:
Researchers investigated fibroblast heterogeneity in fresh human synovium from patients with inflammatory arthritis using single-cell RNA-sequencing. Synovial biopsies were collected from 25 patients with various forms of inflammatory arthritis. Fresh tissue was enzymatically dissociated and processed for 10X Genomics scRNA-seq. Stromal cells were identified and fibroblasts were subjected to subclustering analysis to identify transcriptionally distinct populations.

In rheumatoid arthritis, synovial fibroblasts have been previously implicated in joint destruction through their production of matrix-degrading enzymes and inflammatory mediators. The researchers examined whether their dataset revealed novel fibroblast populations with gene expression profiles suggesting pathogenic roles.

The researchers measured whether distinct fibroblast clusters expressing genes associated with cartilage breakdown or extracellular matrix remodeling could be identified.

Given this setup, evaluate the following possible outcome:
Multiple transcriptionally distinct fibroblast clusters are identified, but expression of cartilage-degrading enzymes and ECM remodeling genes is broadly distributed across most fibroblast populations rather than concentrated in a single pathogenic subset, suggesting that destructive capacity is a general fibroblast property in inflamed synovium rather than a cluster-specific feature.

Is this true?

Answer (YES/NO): NO